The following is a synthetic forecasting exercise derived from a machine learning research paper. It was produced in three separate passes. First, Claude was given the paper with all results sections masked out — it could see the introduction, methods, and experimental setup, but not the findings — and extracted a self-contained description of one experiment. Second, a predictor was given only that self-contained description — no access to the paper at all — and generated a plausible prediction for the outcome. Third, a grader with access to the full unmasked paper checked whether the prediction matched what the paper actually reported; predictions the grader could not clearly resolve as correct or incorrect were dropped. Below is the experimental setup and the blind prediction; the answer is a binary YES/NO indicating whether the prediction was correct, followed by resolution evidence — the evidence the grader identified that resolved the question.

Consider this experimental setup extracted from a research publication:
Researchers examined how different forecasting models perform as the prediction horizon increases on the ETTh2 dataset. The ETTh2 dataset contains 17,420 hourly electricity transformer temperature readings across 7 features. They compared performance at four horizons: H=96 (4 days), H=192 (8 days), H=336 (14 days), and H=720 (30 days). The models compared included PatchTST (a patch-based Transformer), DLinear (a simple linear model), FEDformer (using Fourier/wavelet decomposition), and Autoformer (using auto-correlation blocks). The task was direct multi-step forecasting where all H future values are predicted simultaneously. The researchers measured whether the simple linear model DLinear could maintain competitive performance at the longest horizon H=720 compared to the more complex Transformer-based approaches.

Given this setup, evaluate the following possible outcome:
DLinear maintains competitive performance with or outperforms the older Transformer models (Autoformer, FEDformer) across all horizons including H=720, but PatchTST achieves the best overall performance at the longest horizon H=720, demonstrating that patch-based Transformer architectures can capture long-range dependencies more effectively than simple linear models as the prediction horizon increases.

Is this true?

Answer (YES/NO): NO